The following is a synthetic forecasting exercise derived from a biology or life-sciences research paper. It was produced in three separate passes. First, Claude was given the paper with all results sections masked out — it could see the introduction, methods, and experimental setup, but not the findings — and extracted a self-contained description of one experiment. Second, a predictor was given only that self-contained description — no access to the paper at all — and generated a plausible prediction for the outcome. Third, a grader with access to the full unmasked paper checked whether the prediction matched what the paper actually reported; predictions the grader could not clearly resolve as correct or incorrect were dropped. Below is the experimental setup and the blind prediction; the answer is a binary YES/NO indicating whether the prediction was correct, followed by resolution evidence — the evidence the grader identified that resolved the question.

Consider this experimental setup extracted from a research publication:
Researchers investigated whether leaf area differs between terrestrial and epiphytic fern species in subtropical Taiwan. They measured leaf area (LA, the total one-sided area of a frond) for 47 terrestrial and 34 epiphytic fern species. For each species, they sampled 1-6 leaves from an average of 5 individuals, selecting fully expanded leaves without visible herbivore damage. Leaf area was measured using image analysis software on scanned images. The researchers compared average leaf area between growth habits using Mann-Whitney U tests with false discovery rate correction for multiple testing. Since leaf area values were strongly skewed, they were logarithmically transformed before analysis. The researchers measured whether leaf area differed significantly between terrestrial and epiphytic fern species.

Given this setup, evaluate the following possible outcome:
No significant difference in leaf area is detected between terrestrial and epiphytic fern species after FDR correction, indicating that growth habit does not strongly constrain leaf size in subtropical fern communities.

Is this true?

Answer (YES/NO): NO